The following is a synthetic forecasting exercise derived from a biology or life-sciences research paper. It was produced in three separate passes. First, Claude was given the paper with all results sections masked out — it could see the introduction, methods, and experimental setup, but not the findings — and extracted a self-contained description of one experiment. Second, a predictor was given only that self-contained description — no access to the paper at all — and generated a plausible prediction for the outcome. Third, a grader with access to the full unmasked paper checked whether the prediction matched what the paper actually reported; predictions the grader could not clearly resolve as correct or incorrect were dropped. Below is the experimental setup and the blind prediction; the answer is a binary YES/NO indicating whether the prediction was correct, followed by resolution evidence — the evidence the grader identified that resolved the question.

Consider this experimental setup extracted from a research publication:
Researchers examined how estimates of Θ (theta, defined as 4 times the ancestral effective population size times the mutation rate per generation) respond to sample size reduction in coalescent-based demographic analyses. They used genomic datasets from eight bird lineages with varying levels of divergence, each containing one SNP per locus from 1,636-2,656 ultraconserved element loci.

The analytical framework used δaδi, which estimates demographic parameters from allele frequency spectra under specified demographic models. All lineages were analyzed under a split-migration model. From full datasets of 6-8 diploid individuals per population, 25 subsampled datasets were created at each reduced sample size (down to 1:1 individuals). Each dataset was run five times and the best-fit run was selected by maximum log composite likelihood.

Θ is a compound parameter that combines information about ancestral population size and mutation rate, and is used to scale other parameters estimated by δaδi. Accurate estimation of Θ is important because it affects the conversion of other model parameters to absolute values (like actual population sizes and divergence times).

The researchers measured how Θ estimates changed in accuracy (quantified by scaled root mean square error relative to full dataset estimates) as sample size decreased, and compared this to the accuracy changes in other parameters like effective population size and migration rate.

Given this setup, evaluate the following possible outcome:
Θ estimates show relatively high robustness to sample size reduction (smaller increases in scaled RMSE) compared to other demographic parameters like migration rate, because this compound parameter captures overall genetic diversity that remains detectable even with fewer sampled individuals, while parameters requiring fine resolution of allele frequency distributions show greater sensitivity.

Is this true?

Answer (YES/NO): NO